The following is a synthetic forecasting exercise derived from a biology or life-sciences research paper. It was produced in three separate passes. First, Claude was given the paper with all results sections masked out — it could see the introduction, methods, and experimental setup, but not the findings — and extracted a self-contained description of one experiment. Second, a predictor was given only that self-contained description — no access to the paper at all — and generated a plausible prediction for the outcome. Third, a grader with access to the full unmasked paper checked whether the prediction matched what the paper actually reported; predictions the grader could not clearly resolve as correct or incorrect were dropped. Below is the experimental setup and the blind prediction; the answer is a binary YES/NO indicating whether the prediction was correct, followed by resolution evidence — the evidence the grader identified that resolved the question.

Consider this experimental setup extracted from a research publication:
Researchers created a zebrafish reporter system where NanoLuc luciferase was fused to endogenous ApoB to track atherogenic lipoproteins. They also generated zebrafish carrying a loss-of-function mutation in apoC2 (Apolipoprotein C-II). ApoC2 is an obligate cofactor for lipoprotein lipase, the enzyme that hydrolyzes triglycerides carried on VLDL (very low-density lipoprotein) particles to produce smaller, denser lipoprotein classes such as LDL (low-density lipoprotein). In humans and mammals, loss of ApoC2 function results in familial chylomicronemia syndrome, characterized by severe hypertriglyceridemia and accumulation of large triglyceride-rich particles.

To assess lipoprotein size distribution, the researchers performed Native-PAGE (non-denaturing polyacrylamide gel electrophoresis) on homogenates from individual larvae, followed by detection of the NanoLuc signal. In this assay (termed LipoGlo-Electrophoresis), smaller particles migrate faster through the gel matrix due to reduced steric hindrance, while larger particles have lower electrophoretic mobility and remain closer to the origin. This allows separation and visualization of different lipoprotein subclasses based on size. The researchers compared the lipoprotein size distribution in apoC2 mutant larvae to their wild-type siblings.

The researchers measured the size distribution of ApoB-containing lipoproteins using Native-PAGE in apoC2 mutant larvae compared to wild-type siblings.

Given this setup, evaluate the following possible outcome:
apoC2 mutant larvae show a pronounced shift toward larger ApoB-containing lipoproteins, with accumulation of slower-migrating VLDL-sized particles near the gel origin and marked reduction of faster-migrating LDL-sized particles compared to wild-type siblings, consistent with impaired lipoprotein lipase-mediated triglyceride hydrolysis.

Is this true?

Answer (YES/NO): YES